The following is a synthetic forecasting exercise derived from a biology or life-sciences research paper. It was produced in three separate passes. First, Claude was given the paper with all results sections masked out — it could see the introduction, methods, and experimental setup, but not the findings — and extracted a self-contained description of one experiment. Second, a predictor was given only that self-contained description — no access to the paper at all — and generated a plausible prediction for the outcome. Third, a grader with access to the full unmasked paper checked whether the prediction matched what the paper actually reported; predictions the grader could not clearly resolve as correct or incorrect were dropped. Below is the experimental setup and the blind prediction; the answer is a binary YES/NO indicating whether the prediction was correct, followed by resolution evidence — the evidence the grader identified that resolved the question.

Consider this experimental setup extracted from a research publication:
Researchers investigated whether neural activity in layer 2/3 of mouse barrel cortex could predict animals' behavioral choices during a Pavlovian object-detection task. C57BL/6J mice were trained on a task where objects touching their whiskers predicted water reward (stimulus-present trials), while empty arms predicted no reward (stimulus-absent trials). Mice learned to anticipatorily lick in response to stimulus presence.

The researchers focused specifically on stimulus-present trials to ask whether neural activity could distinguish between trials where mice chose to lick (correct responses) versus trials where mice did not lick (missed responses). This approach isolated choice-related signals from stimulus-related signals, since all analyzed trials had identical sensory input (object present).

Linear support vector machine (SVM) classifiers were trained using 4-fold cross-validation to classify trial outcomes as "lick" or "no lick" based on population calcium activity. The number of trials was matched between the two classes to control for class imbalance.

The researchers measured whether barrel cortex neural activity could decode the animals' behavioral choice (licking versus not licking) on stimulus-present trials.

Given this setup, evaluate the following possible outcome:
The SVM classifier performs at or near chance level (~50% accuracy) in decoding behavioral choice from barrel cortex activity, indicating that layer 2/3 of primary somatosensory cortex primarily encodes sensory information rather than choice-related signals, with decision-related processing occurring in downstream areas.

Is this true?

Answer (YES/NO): NO